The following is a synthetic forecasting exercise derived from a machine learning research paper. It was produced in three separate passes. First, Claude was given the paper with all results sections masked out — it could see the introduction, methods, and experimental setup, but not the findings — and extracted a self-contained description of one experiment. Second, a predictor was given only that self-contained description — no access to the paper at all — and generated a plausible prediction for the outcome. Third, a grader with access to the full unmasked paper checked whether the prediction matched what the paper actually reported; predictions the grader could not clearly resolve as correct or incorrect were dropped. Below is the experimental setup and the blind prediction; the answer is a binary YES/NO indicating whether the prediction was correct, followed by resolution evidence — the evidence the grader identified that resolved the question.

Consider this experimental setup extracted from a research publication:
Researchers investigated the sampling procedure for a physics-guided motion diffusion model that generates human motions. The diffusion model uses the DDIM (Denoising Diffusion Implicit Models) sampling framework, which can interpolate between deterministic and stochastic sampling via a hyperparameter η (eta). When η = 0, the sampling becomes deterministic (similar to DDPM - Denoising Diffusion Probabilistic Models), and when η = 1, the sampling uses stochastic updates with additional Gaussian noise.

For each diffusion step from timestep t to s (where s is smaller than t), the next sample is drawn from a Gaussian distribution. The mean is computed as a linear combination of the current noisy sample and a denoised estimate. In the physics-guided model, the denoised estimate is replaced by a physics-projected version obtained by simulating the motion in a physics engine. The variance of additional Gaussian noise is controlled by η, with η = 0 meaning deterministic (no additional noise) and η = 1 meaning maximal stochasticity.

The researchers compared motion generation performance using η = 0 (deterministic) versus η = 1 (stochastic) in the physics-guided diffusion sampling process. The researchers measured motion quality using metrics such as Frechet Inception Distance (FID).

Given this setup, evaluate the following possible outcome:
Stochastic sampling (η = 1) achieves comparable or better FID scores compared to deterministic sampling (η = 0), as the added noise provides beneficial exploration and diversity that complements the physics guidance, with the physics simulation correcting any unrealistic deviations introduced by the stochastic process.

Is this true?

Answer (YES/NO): NO